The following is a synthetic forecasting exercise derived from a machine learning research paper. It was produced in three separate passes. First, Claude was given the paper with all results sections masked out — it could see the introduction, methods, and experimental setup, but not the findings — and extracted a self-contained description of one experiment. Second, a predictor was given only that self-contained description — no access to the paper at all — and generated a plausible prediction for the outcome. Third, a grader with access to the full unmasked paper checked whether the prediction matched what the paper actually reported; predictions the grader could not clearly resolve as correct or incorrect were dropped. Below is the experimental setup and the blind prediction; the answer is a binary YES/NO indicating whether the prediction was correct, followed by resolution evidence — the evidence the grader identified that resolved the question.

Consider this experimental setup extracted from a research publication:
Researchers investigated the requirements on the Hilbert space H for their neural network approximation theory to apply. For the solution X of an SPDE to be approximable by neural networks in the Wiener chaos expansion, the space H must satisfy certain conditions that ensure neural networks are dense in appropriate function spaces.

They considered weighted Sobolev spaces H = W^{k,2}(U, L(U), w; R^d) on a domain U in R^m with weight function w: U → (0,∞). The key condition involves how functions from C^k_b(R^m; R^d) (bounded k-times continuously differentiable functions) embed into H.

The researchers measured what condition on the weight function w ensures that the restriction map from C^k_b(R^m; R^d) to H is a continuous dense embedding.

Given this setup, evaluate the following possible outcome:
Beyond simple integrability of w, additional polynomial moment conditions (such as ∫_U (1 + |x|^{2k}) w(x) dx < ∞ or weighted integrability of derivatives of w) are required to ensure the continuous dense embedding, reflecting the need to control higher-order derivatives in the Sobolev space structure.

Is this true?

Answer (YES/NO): NO